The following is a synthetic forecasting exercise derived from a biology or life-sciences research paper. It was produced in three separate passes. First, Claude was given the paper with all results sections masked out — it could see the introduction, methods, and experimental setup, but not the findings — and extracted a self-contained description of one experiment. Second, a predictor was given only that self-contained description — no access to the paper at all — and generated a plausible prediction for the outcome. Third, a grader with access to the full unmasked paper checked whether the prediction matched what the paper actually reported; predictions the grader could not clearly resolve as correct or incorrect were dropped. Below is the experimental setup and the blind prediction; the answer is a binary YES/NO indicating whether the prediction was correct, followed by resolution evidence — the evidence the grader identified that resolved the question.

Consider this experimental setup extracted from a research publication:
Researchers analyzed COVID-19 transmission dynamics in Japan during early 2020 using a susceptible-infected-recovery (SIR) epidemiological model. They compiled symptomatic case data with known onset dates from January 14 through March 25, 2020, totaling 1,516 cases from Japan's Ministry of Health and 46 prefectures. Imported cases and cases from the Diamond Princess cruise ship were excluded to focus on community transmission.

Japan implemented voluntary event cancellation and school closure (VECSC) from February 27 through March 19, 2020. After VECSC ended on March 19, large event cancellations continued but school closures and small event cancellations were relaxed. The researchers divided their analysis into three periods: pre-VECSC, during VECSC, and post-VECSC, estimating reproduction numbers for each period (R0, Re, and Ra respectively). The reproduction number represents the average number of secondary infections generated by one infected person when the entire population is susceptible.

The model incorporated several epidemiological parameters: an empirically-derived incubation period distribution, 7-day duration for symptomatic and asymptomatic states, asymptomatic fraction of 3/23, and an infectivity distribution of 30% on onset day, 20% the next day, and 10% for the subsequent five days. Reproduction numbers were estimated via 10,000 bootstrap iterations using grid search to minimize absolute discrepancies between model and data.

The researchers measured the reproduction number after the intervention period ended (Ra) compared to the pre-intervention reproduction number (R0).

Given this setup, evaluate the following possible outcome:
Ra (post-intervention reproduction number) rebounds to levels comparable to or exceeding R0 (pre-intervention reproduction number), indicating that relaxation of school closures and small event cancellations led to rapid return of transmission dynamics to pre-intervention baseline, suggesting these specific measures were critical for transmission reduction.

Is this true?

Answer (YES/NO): YES